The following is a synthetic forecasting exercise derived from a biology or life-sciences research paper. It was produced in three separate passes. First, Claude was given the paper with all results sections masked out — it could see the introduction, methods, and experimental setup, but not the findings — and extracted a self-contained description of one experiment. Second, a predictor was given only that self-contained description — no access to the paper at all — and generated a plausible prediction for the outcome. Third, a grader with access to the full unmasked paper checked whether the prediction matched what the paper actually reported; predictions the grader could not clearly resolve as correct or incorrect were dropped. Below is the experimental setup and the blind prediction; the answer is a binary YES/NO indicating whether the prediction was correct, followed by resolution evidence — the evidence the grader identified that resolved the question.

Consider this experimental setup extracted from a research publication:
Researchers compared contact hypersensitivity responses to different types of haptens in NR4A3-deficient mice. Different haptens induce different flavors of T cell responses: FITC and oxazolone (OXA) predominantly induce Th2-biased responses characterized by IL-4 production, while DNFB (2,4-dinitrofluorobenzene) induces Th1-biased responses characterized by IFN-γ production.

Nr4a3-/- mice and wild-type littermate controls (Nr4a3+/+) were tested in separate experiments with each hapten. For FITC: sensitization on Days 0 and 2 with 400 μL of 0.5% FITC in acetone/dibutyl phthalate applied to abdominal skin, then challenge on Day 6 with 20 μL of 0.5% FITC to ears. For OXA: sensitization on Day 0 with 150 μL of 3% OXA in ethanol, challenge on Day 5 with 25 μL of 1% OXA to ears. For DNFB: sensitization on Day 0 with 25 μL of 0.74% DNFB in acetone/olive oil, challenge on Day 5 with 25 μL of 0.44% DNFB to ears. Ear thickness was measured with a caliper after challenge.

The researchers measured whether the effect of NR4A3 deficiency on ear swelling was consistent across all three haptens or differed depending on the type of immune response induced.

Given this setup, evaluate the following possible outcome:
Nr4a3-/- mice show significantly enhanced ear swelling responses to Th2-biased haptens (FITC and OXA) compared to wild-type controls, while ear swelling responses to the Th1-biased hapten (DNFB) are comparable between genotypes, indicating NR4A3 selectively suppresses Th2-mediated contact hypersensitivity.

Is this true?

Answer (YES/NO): NO